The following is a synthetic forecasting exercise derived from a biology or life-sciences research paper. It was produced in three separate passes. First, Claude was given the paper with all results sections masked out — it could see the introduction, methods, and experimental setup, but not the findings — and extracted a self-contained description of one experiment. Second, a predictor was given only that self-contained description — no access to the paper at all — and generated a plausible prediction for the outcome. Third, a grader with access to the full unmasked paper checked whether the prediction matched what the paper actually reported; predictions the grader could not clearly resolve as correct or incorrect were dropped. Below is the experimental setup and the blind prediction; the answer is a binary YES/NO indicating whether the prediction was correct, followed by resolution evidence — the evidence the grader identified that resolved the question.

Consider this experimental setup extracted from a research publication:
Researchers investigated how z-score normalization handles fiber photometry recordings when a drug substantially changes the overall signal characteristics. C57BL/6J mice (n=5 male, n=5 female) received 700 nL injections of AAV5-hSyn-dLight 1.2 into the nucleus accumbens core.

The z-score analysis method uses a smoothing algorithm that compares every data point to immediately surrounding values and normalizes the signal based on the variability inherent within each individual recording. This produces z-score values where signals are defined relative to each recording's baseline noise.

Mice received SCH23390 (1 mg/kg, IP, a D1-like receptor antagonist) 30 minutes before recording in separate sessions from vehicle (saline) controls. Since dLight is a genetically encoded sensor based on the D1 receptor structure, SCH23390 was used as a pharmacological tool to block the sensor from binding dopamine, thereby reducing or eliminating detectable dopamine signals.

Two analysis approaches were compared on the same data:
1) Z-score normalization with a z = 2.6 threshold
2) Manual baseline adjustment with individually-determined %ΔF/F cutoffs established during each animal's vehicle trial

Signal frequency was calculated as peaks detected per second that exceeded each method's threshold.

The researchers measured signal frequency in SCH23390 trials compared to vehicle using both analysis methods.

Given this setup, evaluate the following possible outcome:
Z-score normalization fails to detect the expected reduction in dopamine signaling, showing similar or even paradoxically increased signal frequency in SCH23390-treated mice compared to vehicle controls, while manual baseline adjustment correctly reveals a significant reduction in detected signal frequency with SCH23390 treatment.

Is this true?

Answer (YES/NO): YES